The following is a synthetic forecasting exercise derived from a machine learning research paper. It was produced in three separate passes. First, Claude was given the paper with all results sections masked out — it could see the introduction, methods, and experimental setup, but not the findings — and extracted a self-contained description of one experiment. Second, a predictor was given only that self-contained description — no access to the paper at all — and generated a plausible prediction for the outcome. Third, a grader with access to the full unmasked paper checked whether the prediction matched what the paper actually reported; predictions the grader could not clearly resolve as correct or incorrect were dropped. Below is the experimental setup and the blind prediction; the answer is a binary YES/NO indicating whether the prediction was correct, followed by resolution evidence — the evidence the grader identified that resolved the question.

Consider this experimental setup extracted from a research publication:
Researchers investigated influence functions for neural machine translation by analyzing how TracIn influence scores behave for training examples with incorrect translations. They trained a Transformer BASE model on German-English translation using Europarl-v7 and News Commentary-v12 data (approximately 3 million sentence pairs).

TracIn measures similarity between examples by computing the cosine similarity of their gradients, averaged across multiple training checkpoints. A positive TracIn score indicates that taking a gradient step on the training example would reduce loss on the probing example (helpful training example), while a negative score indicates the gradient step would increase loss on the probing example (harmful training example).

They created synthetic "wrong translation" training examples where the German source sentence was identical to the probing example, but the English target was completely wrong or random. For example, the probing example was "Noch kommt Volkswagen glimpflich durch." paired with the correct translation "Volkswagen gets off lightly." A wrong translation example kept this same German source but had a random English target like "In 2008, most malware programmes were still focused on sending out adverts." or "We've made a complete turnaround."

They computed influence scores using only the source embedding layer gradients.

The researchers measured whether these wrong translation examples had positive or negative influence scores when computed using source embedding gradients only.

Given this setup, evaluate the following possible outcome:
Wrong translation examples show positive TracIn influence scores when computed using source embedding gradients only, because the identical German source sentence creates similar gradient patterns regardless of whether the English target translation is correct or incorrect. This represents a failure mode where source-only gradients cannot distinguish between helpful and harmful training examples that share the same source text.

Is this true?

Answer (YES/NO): NO